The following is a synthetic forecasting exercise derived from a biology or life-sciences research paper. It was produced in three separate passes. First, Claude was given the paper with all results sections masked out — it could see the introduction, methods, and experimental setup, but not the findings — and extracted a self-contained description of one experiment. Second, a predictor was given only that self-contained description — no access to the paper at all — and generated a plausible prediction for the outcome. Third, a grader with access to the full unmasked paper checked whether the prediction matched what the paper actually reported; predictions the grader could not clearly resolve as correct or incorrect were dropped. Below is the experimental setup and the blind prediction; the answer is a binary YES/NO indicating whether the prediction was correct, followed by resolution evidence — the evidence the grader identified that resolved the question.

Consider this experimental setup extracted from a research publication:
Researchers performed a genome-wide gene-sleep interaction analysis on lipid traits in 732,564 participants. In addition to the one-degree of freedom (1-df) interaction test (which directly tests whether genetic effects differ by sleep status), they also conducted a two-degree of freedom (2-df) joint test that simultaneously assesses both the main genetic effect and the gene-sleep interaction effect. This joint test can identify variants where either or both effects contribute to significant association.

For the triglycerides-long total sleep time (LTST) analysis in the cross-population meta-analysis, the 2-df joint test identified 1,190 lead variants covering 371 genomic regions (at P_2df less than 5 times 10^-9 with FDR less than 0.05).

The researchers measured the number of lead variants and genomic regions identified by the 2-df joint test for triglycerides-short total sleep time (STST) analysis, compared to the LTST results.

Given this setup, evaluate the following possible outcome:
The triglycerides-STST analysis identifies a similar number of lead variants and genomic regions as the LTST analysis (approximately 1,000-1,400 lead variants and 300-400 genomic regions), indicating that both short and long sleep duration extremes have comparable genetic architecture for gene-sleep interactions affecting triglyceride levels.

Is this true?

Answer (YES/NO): YES